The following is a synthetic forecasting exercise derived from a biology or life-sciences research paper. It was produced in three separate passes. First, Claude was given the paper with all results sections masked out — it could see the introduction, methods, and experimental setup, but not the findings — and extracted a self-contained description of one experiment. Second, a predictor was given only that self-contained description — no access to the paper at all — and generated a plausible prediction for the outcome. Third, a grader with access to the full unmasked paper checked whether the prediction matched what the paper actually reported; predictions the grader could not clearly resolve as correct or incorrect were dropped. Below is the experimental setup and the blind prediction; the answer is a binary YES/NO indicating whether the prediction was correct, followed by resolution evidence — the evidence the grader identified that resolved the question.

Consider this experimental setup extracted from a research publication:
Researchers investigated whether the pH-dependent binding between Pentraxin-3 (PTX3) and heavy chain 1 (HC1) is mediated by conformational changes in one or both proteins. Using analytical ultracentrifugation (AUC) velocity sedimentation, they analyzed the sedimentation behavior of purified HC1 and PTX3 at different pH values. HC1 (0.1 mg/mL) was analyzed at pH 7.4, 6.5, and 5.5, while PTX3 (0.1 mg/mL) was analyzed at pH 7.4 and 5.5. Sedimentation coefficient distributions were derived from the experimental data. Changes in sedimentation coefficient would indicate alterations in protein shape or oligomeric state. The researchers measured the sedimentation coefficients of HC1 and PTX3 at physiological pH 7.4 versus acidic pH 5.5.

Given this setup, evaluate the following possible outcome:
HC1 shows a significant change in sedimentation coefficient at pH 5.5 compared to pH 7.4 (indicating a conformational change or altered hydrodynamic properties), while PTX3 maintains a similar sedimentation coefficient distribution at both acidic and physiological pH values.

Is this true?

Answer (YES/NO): YES